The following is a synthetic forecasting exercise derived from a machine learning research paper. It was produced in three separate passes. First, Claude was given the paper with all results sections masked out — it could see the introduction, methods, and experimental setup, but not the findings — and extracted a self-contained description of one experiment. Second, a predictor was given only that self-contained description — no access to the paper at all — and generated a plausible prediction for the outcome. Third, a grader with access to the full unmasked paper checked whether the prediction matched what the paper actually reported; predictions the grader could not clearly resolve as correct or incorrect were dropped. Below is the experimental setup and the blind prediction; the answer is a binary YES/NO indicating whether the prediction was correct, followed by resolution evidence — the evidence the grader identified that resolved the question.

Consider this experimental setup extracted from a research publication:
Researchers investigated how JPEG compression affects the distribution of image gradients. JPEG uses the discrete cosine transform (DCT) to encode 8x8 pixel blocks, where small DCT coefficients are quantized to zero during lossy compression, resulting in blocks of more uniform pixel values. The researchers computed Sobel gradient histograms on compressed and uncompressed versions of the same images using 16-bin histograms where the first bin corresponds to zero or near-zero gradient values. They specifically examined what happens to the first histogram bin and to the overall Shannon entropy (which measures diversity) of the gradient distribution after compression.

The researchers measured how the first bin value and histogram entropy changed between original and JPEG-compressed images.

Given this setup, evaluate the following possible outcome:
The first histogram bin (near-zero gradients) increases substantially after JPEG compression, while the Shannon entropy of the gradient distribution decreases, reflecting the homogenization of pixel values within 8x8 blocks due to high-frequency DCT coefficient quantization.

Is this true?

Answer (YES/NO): YES